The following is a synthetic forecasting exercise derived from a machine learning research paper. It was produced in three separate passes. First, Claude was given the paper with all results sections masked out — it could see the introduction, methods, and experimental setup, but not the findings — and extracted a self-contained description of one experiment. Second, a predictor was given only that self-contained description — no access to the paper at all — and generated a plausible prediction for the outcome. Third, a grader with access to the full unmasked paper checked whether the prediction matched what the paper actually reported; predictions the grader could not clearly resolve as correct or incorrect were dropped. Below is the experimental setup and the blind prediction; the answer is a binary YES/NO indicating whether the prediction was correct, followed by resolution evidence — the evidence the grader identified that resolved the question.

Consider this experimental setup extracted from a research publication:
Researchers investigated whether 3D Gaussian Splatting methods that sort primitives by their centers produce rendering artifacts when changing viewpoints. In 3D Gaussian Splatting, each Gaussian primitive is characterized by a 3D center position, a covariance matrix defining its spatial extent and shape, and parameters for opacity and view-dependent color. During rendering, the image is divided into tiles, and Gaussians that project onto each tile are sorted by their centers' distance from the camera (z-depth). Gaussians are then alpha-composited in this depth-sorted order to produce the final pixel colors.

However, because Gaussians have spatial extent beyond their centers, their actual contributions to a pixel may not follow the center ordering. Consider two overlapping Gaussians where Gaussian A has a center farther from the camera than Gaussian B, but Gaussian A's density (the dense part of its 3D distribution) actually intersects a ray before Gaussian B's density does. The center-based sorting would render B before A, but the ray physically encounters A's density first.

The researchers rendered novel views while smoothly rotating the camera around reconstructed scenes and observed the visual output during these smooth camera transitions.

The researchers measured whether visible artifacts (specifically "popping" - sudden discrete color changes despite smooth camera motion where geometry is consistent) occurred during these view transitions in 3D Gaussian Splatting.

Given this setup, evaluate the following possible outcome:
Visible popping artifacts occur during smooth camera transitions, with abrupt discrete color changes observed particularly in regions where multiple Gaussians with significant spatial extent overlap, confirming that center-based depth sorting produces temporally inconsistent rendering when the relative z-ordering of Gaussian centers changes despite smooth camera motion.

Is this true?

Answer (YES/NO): YES